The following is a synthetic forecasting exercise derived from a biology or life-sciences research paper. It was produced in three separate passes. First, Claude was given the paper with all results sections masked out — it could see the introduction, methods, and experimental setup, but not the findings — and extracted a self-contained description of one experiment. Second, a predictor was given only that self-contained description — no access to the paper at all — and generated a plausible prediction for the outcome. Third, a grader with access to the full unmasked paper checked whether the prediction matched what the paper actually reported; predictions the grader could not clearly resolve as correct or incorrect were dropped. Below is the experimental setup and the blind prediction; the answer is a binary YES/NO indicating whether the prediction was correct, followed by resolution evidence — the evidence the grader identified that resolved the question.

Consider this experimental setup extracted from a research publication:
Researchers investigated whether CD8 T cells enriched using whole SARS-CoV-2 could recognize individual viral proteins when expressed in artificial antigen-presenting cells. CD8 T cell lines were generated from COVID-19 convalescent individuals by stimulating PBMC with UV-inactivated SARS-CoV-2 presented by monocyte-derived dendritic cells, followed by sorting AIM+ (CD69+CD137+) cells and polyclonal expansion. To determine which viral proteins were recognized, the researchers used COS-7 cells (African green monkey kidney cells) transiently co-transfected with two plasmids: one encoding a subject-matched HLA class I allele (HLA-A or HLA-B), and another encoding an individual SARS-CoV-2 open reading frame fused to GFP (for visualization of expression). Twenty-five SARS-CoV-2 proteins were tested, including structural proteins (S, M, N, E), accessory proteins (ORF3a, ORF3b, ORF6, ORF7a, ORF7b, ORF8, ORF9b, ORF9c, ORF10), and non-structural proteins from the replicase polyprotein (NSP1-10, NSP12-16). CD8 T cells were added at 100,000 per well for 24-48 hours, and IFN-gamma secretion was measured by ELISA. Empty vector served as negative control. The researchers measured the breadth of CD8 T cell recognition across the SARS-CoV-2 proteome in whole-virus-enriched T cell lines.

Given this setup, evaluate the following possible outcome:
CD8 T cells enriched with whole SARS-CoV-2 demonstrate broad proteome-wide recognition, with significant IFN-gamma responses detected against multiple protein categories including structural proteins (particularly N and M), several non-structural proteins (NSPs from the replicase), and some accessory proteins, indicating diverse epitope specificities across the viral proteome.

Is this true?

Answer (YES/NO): NO